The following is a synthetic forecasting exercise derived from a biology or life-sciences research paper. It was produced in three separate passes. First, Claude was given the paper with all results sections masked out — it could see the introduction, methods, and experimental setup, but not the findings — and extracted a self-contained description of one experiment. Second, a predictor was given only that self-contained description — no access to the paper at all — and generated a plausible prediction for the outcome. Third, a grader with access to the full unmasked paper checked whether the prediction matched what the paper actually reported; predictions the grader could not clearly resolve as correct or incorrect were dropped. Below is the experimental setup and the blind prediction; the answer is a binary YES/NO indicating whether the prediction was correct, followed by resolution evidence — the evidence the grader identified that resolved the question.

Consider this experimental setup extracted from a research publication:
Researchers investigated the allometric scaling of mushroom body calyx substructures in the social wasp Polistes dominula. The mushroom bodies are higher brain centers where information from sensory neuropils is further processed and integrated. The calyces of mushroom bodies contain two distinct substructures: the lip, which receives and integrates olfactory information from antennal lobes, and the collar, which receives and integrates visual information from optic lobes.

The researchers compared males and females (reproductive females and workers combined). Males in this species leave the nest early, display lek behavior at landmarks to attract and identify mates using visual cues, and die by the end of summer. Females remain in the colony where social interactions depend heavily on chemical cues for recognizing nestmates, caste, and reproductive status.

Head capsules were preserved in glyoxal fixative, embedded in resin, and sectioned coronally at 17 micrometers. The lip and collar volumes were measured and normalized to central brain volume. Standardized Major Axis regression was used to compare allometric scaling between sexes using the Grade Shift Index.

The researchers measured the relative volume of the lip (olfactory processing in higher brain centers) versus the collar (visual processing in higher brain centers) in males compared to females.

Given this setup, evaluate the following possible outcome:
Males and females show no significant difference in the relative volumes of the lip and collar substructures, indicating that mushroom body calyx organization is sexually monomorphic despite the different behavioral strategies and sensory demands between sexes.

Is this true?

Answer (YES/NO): NO